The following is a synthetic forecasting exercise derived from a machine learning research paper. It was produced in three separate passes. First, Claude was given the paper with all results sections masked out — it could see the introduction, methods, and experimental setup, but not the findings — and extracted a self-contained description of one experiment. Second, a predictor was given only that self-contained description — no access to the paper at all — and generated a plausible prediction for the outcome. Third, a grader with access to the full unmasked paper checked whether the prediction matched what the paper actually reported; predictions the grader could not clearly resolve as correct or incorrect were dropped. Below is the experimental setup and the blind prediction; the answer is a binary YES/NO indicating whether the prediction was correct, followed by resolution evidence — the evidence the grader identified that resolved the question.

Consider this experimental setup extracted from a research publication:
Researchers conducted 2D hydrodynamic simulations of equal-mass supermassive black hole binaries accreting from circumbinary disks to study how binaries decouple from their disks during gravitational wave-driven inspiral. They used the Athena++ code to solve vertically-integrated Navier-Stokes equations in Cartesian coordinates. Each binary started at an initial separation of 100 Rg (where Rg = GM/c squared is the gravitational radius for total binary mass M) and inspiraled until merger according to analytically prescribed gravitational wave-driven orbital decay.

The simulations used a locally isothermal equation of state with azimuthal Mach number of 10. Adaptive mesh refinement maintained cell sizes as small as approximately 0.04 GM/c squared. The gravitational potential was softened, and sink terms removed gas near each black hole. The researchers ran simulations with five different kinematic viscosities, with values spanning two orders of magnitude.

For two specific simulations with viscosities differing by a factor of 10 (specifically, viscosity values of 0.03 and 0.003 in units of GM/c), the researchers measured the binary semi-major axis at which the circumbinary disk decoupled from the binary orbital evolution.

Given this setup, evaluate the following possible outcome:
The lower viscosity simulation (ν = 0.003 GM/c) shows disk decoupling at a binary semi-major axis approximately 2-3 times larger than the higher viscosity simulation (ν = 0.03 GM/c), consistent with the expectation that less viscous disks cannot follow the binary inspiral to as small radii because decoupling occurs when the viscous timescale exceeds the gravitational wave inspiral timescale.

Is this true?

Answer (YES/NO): NO